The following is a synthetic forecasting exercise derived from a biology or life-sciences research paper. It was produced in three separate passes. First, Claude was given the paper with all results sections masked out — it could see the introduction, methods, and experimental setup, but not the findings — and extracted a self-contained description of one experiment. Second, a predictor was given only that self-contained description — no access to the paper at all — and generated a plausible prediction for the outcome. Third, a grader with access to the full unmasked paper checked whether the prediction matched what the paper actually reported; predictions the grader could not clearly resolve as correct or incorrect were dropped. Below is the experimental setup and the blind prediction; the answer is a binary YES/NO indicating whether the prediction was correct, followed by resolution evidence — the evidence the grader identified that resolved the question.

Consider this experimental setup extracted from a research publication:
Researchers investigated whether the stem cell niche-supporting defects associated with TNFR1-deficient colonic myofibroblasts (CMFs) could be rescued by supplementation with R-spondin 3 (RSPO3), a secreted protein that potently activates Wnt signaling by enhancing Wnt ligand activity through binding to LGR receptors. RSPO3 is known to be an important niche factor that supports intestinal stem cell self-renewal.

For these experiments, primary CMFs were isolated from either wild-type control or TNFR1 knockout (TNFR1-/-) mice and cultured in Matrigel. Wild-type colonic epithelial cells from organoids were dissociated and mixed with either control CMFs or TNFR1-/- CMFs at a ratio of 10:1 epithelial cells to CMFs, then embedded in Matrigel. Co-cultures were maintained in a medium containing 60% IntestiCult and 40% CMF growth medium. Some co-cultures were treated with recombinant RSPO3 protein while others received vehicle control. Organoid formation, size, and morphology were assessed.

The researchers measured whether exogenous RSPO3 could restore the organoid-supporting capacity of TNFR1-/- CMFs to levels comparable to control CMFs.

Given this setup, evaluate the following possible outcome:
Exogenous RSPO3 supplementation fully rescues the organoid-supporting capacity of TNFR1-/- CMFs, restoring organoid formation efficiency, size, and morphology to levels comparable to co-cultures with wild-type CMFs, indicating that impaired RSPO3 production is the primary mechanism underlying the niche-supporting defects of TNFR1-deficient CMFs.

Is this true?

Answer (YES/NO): YES